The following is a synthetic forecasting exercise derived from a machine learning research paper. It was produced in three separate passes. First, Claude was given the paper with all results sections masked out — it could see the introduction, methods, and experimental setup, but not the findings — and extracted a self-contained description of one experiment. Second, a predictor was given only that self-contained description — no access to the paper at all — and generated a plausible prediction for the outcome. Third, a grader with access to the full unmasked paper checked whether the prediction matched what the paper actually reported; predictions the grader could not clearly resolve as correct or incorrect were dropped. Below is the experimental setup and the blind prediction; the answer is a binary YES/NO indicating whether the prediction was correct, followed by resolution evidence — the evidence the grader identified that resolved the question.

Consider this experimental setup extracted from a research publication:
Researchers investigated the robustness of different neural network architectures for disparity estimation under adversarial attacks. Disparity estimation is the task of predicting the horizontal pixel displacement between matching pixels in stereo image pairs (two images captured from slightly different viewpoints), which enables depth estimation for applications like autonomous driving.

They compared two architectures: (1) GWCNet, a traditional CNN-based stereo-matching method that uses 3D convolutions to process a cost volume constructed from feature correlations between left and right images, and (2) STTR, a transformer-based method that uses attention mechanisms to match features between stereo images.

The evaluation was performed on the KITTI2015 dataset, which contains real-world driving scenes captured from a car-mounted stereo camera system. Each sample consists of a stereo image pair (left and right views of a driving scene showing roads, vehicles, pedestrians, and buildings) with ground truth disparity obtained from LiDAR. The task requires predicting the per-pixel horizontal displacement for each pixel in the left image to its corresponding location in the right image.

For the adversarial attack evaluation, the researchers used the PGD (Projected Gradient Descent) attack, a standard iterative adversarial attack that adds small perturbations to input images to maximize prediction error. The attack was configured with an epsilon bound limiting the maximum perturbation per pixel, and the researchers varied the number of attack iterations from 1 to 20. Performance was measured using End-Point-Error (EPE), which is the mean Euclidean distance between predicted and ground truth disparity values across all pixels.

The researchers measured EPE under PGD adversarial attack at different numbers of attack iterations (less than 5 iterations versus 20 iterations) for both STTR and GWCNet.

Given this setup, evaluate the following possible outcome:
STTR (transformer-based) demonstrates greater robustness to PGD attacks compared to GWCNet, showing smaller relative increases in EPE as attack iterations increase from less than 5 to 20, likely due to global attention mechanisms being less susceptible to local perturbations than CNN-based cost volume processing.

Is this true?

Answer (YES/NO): NO